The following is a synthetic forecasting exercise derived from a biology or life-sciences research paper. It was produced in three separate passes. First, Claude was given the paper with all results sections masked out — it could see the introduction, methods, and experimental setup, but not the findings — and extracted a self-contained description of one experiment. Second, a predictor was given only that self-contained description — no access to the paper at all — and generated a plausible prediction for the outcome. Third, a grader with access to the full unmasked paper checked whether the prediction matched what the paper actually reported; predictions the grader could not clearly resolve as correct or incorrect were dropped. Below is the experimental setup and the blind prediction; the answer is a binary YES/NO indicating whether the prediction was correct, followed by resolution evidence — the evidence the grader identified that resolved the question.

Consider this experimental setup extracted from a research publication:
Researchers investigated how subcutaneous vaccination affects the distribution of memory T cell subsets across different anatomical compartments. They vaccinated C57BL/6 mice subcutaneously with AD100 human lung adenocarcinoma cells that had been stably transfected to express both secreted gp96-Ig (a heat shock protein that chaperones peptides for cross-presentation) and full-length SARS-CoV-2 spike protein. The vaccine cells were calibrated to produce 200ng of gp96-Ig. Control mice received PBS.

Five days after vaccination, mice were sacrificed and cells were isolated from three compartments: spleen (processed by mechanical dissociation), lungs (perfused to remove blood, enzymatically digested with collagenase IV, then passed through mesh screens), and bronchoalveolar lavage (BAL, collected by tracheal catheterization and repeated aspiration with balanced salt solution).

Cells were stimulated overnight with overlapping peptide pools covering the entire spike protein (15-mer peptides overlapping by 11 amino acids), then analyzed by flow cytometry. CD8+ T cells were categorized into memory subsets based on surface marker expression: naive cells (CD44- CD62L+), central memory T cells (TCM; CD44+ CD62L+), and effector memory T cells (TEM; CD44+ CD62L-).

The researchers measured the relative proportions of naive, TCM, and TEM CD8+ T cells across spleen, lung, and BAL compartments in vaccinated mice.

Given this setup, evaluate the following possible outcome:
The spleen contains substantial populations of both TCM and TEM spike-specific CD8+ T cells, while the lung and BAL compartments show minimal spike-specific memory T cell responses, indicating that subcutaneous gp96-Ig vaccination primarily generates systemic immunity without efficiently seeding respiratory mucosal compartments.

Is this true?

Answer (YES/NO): NO